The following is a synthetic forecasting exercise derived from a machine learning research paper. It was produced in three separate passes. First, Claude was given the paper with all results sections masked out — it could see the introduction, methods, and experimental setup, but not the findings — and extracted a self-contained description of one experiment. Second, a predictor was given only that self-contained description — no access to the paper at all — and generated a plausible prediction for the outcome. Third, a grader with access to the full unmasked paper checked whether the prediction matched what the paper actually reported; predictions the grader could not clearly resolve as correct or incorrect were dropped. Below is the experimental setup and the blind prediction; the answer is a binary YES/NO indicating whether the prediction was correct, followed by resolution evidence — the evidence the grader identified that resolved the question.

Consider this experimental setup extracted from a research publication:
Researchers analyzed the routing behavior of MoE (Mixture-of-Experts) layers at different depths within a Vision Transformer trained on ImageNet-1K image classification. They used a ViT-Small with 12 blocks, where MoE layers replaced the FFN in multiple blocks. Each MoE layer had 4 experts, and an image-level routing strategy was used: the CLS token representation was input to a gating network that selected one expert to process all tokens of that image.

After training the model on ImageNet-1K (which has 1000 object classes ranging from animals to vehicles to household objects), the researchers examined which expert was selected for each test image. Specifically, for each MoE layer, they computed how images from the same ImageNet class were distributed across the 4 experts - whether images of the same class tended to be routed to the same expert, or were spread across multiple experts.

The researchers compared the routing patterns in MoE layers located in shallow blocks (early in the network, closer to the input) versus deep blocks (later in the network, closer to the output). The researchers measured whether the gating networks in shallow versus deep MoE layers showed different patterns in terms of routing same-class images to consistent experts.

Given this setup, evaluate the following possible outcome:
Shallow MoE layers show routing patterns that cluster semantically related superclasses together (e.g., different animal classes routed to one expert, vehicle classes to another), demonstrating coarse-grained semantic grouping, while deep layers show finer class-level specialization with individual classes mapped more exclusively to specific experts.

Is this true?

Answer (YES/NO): NO